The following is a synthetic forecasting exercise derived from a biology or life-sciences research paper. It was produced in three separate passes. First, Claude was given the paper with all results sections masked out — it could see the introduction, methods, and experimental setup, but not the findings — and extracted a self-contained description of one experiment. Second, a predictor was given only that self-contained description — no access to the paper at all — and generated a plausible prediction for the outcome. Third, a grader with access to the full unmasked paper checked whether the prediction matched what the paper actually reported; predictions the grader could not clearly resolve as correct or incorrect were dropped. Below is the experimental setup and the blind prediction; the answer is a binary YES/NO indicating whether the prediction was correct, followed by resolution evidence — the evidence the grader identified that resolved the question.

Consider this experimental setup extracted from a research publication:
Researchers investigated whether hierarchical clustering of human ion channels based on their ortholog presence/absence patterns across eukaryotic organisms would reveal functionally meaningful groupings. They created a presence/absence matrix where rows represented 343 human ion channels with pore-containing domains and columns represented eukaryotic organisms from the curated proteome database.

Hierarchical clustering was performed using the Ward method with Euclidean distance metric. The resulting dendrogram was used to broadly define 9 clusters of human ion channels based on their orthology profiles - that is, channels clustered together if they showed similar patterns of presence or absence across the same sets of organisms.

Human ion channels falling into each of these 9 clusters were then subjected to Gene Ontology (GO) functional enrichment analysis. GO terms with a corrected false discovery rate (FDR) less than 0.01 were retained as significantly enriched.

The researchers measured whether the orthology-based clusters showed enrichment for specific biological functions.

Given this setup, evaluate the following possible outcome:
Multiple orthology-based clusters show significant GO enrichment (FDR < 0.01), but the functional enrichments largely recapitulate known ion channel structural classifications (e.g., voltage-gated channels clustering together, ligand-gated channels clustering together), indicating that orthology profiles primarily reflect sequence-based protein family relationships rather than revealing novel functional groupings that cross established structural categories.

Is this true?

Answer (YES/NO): NO